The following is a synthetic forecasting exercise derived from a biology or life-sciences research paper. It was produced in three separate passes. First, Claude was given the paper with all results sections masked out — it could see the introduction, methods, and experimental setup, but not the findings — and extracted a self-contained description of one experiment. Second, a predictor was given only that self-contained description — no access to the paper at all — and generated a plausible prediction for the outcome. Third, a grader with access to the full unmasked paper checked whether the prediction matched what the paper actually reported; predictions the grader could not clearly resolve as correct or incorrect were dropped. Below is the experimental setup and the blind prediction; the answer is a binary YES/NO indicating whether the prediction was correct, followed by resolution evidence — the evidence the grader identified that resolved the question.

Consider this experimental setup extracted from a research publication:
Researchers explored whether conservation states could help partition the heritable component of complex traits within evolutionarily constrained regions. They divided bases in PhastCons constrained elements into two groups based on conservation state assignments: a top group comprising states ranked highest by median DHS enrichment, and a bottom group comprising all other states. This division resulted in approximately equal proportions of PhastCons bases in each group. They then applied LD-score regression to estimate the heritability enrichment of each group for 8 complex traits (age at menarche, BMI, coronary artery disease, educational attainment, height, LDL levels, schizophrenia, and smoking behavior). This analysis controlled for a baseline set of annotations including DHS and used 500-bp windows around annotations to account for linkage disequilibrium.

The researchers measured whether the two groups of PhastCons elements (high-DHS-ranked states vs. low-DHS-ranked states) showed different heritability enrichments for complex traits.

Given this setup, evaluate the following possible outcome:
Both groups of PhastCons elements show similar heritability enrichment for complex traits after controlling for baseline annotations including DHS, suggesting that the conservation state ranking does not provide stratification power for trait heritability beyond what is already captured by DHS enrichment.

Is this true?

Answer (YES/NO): NO